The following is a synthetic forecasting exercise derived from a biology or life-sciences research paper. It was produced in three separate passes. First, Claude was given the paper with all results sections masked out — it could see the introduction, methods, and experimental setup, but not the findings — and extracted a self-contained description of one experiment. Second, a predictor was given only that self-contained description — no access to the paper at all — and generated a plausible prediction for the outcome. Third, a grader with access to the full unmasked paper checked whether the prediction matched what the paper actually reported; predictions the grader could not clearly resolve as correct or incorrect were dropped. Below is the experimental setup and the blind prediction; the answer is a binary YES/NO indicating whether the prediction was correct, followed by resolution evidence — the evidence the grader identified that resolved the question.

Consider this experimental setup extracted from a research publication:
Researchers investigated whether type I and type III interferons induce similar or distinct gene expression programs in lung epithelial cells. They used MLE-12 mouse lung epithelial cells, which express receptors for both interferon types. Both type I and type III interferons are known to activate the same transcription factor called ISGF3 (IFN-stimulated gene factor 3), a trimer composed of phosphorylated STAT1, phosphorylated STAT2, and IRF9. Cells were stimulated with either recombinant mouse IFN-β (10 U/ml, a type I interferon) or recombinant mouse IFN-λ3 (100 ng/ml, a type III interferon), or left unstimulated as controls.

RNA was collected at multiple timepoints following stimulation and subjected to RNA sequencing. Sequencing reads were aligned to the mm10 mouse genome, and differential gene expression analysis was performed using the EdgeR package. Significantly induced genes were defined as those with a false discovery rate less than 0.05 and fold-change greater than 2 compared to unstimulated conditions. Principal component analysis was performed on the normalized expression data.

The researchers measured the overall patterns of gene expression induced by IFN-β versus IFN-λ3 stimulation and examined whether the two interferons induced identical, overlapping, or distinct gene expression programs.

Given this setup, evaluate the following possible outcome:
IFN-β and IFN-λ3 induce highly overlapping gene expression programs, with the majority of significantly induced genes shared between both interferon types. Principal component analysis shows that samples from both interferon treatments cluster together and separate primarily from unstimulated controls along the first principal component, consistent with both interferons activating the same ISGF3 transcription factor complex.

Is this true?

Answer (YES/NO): NO